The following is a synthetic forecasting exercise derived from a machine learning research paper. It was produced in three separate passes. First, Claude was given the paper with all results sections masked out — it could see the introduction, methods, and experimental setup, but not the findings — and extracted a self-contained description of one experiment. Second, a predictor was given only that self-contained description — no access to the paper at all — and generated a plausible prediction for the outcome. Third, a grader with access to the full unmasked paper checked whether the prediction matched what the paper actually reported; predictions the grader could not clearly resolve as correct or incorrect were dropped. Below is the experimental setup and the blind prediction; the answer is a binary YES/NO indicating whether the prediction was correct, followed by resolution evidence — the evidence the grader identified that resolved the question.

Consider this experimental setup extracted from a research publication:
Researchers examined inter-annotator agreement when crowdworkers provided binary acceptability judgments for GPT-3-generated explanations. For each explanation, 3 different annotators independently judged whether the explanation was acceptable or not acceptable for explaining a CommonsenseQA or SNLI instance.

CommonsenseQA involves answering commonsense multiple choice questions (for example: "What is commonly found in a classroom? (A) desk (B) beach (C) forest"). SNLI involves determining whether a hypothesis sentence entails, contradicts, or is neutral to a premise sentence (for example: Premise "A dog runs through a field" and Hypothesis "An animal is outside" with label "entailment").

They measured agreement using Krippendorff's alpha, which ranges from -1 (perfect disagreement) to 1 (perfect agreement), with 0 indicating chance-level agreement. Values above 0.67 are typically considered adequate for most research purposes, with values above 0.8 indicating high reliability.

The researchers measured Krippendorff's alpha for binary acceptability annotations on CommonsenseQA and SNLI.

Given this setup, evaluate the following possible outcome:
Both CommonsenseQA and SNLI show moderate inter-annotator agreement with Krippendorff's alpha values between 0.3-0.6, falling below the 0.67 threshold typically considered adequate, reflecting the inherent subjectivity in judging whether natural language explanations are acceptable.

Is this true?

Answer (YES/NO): YES